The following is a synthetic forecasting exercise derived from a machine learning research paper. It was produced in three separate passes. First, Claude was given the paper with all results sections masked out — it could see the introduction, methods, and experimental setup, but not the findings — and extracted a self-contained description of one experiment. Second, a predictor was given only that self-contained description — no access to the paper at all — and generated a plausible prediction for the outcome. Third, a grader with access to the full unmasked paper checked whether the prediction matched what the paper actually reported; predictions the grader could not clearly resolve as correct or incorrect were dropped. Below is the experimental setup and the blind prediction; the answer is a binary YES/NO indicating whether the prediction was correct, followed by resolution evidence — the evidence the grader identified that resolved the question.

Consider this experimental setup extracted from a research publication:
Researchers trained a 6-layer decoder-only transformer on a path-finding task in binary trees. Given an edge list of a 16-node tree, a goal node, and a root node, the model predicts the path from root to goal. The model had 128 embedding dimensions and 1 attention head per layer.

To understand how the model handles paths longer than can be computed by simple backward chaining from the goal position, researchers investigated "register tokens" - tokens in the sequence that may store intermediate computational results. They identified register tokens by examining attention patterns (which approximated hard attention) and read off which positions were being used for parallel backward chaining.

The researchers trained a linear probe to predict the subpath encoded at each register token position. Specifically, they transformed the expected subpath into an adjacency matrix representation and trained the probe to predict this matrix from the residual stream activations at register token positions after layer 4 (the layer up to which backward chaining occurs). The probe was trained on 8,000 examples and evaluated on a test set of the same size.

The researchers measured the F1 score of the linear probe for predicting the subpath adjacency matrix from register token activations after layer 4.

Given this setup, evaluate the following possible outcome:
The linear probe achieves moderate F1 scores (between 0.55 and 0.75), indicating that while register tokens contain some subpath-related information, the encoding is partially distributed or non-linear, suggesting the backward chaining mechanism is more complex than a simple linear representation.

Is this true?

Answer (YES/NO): NO